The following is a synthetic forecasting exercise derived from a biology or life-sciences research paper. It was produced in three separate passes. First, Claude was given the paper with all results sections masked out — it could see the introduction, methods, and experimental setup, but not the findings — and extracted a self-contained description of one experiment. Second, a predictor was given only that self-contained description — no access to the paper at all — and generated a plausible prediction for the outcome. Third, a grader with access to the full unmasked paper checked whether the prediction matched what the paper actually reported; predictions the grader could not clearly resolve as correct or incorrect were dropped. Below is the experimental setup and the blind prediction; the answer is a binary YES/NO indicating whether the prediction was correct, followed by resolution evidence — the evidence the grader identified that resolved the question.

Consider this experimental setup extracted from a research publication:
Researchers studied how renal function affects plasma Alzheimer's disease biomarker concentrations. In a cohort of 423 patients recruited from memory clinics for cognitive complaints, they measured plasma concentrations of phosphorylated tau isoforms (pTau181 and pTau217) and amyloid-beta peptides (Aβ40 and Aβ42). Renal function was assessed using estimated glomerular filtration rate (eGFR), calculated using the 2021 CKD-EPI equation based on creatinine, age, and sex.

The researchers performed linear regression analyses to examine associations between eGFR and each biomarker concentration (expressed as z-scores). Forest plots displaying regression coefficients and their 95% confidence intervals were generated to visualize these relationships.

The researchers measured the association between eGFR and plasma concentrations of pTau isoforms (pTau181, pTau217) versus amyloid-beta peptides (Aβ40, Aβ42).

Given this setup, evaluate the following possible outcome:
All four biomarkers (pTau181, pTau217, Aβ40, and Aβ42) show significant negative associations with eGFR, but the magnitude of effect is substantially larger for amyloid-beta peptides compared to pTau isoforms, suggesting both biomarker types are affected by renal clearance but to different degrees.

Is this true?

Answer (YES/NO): NO